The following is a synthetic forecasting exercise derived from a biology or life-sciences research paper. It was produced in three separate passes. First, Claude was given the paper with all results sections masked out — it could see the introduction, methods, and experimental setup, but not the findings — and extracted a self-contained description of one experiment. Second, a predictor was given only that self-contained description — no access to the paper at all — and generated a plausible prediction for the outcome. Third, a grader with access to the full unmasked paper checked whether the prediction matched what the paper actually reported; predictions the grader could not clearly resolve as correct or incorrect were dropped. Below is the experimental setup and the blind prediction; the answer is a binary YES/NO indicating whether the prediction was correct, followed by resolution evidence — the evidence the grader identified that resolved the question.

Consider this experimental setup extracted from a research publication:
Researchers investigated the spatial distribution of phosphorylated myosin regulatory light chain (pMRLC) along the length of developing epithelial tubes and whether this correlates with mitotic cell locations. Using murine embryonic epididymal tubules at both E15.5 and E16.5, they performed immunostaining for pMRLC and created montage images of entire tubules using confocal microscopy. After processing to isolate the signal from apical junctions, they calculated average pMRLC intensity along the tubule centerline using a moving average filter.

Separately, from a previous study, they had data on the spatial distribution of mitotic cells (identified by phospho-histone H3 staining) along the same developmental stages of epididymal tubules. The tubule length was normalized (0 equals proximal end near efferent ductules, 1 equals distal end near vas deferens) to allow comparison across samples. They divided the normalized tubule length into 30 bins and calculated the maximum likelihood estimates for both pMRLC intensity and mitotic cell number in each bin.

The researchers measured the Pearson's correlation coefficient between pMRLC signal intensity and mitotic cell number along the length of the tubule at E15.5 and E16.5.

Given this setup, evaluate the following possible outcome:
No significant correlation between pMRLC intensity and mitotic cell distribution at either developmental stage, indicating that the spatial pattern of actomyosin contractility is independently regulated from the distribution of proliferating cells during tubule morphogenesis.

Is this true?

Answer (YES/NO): NO